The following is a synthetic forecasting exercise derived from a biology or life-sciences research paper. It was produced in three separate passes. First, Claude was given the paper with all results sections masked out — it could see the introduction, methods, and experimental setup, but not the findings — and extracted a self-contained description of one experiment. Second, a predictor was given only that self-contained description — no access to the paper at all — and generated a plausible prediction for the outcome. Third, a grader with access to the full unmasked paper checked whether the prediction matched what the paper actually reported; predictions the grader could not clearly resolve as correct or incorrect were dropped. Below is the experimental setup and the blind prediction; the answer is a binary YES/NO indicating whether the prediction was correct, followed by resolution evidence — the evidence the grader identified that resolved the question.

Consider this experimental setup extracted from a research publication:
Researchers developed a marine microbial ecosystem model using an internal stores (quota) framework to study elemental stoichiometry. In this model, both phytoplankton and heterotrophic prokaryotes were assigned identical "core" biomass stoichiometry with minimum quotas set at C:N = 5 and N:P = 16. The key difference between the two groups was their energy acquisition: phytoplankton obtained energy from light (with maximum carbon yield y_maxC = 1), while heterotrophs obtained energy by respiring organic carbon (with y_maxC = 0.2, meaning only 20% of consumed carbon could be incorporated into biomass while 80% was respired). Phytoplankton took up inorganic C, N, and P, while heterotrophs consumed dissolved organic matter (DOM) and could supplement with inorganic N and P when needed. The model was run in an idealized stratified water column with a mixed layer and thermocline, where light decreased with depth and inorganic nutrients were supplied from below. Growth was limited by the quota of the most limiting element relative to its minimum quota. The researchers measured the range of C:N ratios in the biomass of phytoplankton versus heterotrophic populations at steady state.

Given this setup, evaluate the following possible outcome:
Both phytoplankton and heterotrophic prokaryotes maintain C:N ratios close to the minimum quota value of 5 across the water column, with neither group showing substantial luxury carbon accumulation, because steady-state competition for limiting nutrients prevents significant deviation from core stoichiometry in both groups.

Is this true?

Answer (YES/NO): NO